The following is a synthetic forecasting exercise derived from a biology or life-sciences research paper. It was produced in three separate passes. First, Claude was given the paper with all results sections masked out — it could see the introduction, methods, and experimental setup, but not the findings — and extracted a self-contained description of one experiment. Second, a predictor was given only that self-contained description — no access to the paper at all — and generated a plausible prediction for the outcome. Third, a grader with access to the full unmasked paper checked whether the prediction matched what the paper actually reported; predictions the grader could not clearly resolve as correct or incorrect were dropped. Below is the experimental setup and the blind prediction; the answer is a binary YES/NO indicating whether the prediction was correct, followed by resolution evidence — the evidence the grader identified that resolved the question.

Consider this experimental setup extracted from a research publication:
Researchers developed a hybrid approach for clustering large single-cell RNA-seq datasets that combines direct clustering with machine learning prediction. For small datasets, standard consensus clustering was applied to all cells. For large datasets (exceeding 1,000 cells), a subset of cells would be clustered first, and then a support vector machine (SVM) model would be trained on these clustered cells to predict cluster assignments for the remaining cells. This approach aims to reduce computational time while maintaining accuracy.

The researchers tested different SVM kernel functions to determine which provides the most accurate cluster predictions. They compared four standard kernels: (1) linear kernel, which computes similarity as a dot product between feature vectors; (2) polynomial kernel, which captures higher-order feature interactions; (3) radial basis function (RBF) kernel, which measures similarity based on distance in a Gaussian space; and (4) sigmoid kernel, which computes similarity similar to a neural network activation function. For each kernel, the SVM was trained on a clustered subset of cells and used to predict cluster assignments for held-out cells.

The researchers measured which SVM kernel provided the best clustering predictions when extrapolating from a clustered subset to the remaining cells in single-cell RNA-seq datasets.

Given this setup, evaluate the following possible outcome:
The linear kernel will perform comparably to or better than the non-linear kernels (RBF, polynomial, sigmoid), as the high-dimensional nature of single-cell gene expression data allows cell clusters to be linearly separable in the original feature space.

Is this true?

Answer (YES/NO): YES